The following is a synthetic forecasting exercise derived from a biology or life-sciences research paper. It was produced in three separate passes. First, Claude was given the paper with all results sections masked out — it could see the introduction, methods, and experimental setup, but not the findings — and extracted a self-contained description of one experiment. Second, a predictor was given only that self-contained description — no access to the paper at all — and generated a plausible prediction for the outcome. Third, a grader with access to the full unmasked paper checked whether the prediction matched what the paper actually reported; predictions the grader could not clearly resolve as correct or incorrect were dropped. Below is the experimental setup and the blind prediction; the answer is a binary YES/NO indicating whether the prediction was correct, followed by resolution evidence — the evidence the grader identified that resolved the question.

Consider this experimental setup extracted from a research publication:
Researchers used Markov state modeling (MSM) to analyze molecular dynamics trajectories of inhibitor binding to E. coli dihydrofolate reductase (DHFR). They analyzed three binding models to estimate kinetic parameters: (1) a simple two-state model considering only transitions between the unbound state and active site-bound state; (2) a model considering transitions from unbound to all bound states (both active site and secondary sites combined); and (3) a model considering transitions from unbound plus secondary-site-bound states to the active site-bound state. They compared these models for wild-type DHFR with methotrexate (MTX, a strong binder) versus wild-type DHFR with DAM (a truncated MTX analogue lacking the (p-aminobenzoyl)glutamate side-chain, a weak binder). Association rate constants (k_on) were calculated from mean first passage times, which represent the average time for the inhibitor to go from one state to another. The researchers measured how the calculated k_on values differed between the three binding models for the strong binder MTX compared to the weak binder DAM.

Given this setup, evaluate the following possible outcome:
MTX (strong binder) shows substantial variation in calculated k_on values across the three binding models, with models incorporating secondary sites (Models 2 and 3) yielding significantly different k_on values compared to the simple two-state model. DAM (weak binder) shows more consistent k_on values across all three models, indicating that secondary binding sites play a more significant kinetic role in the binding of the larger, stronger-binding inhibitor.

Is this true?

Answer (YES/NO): NO